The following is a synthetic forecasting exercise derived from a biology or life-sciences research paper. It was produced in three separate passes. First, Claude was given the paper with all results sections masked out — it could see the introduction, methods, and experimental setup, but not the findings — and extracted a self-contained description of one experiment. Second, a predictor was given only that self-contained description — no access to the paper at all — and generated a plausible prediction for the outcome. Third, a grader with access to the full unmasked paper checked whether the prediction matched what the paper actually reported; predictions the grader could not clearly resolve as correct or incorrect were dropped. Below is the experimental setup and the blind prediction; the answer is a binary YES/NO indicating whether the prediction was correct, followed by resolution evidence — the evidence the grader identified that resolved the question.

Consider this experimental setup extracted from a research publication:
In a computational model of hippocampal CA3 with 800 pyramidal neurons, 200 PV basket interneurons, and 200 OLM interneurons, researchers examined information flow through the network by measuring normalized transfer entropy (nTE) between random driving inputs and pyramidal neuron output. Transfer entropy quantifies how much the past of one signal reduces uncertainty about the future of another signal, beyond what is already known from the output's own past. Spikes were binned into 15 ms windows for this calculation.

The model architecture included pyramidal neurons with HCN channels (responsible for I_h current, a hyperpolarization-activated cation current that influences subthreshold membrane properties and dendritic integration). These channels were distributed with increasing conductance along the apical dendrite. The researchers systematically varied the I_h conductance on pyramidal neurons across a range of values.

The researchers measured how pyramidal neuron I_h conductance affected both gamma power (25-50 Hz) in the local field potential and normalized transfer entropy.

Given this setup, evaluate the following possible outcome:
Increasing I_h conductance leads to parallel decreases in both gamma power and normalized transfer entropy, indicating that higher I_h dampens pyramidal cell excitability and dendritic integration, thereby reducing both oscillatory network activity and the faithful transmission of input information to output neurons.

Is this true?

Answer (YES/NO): NO